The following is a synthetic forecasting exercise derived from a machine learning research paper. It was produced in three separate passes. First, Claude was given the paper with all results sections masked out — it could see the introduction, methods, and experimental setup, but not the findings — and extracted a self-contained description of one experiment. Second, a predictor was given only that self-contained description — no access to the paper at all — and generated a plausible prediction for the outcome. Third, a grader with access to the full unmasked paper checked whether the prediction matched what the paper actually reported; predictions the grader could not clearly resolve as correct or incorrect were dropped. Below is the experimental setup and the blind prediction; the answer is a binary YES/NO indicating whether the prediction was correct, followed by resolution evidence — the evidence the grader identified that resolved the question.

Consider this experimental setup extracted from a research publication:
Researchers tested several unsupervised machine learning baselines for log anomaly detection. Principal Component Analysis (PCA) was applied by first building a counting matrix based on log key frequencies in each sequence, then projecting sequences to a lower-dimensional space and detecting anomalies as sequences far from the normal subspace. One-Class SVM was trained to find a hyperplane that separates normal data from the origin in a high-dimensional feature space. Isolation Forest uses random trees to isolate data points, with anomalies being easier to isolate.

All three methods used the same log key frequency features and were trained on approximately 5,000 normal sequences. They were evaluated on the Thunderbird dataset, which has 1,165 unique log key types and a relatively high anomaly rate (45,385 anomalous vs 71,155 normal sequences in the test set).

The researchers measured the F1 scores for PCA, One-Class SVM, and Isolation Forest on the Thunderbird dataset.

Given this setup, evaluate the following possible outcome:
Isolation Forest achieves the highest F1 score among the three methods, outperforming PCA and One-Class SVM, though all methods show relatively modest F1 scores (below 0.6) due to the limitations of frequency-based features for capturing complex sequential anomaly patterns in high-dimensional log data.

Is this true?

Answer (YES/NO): NO